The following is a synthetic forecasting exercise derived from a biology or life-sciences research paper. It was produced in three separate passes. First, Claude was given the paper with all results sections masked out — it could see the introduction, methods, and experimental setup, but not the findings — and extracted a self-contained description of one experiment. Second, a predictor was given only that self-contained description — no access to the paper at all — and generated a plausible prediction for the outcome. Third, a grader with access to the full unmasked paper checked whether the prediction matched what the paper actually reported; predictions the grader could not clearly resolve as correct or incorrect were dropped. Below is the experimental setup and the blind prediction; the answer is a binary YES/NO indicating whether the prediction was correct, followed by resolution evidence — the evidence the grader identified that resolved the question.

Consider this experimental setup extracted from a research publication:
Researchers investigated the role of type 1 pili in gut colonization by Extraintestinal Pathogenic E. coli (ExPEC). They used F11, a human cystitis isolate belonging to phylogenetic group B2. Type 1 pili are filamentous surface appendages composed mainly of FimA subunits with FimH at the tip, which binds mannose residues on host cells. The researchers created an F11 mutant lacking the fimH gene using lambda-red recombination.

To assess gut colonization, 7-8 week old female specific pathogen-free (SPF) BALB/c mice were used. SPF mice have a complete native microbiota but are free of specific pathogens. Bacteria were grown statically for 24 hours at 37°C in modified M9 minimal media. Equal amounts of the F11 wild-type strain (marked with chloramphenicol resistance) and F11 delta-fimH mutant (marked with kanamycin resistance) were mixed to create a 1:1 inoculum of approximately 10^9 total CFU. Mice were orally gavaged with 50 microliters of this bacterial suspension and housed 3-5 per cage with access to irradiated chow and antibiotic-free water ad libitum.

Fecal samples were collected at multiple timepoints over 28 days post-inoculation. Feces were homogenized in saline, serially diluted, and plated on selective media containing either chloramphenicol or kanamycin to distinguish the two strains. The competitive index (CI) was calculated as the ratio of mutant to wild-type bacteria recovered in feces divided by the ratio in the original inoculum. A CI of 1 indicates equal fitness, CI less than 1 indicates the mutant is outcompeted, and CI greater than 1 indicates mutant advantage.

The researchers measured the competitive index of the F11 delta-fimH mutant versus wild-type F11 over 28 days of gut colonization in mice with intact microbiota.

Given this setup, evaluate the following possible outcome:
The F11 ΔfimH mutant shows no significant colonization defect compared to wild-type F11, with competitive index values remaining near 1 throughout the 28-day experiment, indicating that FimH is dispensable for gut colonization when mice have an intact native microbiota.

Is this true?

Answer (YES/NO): NO